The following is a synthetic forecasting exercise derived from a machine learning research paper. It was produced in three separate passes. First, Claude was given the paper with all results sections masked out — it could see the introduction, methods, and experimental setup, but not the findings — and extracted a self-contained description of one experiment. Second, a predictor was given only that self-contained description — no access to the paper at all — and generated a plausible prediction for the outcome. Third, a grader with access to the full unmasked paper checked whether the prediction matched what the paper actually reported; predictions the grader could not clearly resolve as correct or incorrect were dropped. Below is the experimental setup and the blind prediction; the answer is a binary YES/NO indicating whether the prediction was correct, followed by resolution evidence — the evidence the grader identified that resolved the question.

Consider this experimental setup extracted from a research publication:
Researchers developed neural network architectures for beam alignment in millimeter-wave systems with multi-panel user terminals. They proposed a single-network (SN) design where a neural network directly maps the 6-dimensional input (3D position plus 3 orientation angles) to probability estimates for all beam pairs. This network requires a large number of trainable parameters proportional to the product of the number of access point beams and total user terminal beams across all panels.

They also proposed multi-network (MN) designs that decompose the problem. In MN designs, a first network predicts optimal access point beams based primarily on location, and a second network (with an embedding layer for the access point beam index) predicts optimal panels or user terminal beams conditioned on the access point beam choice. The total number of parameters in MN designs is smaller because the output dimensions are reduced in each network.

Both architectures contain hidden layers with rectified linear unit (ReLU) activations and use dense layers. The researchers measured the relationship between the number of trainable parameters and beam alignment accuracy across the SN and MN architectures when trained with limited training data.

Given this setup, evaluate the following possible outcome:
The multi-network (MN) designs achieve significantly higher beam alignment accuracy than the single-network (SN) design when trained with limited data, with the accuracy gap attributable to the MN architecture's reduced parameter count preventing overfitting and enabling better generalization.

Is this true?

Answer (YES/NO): YES